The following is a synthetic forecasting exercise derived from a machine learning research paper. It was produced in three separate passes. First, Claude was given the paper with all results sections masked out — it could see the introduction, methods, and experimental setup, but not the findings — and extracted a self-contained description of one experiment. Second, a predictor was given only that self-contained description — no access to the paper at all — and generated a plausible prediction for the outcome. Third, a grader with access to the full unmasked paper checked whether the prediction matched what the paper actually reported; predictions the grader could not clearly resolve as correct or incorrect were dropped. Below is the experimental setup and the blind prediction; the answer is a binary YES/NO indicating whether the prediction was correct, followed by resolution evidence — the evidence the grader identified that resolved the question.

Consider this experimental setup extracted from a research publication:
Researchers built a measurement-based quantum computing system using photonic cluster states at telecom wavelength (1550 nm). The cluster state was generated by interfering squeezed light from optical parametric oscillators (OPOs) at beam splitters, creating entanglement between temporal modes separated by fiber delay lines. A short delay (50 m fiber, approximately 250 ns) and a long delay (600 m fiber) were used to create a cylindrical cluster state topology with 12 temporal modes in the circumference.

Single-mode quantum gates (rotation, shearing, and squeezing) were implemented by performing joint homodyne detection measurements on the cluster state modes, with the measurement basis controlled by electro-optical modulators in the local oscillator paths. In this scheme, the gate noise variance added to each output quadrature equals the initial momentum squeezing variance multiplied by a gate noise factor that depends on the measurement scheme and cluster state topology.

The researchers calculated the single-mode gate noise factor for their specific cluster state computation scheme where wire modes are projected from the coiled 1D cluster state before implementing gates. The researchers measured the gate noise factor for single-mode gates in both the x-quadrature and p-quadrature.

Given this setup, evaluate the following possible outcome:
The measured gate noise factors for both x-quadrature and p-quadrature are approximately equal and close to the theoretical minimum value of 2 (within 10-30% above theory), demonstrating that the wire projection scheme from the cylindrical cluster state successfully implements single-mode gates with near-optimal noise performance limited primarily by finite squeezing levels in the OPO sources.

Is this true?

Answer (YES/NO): NO